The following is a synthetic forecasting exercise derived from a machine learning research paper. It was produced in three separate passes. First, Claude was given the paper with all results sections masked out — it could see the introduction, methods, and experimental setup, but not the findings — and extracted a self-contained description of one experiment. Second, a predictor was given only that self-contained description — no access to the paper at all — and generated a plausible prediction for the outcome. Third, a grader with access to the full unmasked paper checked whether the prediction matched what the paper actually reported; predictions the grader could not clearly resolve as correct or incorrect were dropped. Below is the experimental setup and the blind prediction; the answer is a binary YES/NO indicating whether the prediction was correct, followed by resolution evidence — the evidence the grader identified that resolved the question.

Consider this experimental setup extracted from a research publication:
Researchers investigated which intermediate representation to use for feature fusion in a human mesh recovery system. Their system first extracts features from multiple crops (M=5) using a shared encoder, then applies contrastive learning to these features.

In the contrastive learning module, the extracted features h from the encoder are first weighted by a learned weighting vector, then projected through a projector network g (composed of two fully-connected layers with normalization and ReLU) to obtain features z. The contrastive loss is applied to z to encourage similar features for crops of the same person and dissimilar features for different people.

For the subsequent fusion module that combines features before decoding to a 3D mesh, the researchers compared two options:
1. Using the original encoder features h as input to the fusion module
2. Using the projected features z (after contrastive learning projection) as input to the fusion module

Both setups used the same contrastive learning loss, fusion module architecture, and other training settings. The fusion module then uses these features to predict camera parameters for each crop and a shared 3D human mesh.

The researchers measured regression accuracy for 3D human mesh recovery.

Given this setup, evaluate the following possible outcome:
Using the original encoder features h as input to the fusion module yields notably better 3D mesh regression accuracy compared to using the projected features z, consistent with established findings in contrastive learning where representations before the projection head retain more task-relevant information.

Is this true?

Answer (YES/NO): YES